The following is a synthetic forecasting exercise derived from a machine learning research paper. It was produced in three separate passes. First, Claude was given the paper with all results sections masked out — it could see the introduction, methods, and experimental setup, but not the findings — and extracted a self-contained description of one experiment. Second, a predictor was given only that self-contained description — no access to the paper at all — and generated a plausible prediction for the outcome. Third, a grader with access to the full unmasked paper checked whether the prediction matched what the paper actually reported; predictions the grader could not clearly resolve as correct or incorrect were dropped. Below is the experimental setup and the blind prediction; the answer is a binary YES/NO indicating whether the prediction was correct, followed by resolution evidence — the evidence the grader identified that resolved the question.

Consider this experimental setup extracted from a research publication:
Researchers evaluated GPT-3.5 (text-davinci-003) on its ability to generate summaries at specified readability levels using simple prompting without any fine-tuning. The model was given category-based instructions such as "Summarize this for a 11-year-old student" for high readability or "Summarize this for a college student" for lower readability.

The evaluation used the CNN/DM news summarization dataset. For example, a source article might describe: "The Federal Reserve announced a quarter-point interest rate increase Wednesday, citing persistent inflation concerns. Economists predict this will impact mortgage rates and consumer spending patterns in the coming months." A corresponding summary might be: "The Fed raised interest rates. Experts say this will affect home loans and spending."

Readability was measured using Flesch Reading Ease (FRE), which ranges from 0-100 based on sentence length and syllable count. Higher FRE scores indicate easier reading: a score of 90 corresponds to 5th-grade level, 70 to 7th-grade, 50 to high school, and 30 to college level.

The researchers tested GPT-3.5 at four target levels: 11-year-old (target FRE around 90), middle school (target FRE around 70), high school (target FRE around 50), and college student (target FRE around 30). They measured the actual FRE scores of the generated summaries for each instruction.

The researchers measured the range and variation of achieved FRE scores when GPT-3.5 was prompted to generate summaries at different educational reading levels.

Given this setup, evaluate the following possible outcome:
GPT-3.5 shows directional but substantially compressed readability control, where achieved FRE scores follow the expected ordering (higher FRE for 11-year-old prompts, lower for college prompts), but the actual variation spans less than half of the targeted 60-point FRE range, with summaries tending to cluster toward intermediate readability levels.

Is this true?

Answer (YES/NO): NO